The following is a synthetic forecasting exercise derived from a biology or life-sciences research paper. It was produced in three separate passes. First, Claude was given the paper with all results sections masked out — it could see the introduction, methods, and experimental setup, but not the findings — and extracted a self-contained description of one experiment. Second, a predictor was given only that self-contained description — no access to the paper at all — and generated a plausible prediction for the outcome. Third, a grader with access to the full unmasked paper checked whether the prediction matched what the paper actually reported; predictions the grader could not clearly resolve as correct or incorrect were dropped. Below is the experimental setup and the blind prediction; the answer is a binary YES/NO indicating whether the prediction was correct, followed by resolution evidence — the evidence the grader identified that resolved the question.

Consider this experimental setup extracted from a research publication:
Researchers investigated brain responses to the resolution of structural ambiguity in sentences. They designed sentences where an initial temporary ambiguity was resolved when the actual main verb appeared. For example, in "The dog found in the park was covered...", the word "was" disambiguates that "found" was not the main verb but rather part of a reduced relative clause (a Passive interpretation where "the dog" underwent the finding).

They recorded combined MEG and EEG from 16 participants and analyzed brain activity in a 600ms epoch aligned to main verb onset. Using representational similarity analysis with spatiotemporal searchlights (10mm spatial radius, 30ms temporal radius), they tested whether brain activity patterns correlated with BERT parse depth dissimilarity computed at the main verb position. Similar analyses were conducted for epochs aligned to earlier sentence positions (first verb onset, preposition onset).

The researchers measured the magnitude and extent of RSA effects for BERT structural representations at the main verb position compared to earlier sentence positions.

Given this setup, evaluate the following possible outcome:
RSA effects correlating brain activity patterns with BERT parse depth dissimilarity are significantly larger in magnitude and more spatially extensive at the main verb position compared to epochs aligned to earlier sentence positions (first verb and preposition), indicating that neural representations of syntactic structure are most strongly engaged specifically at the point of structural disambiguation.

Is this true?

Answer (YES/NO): NO